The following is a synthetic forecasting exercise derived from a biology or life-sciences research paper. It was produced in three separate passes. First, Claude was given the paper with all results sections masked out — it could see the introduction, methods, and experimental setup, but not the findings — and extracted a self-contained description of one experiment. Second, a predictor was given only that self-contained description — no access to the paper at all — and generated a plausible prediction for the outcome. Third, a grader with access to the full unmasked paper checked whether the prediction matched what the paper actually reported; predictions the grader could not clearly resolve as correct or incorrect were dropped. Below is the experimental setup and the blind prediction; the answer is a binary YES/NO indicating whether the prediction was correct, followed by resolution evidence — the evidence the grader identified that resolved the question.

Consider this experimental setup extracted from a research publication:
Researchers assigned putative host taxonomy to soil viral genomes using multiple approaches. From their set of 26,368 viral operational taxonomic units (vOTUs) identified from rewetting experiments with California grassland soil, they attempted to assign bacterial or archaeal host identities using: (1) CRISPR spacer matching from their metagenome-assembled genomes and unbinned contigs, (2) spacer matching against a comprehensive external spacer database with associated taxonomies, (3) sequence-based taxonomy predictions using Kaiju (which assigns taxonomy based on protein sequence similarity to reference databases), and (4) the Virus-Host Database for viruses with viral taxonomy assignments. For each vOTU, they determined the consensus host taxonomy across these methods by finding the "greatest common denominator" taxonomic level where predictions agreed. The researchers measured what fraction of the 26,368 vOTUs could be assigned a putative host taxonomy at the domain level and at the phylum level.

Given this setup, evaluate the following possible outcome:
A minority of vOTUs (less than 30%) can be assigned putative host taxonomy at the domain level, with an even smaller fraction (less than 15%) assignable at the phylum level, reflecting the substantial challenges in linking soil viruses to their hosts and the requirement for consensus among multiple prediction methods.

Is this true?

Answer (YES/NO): NO